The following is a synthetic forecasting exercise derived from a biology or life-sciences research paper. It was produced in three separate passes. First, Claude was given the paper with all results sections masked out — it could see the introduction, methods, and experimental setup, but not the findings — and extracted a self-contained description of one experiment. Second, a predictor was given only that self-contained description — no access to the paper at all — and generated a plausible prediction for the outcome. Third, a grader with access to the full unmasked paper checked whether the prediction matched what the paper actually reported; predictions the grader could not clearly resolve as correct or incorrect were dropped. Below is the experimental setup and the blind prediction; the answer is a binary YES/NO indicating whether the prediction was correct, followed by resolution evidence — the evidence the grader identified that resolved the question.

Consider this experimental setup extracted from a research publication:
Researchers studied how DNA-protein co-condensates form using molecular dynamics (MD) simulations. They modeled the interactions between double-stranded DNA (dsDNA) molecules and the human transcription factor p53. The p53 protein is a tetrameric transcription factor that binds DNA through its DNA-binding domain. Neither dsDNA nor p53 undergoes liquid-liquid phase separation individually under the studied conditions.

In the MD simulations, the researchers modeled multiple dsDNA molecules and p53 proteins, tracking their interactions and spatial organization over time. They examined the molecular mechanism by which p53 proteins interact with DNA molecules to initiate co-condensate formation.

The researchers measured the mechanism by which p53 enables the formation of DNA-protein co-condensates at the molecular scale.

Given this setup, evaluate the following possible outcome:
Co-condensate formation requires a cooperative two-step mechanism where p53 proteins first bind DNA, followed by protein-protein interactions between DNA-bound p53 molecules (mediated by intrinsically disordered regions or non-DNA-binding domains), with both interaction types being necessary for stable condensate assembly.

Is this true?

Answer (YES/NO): NO